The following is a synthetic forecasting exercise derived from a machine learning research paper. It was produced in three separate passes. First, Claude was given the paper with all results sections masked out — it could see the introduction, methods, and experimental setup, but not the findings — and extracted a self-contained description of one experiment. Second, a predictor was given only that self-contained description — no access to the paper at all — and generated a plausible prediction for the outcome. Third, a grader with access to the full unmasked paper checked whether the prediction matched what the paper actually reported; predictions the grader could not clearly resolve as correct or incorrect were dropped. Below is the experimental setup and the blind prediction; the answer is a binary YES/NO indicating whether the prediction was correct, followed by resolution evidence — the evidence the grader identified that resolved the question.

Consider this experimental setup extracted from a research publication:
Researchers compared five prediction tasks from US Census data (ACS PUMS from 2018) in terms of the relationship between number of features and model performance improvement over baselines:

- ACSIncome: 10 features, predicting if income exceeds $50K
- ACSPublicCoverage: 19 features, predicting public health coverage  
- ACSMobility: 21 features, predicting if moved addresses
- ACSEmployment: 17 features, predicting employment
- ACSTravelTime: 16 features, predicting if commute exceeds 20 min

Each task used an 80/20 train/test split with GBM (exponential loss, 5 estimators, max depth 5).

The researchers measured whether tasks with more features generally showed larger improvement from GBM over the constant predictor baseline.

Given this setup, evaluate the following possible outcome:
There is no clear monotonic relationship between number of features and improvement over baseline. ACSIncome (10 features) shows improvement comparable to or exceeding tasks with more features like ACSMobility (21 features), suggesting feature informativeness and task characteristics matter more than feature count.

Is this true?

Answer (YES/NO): YES